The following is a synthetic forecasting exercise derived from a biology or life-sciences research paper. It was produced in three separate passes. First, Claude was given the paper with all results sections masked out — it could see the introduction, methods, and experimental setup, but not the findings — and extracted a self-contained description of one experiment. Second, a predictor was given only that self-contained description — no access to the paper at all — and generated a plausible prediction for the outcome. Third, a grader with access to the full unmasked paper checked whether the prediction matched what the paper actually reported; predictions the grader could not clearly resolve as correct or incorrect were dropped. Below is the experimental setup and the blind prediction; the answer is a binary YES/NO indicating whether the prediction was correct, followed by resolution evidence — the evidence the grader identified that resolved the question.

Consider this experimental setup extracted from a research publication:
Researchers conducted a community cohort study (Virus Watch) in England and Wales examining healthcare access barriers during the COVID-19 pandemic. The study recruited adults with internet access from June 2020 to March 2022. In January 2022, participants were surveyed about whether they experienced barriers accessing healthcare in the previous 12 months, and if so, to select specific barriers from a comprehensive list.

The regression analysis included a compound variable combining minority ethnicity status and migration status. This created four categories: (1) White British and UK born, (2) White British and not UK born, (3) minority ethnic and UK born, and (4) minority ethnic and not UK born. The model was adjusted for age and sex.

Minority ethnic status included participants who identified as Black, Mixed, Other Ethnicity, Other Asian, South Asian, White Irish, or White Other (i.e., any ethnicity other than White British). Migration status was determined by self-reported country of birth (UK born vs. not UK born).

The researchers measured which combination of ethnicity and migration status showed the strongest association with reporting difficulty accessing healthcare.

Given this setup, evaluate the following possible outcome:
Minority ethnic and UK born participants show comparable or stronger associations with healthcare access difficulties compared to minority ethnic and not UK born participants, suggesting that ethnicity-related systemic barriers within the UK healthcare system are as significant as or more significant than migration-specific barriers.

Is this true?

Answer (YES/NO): YES